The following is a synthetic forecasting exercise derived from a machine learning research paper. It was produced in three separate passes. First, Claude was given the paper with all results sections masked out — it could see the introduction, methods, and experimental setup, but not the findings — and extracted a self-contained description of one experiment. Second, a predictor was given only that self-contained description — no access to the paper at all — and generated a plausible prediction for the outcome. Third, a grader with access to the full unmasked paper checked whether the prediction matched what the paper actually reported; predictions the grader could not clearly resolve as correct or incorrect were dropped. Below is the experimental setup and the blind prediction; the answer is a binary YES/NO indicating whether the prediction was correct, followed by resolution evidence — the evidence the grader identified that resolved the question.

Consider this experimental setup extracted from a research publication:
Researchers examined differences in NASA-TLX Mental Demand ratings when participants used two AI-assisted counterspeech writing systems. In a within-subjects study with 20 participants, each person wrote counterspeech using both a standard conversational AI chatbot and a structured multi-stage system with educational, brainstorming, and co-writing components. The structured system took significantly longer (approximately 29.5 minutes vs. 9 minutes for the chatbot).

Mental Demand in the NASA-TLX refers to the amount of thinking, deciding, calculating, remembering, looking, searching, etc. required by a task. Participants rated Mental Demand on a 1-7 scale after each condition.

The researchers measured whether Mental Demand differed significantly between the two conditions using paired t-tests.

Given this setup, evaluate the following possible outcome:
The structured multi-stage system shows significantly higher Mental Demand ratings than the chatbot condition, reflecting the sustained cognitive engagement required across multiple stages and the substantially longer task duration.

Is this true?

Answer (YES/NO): NO